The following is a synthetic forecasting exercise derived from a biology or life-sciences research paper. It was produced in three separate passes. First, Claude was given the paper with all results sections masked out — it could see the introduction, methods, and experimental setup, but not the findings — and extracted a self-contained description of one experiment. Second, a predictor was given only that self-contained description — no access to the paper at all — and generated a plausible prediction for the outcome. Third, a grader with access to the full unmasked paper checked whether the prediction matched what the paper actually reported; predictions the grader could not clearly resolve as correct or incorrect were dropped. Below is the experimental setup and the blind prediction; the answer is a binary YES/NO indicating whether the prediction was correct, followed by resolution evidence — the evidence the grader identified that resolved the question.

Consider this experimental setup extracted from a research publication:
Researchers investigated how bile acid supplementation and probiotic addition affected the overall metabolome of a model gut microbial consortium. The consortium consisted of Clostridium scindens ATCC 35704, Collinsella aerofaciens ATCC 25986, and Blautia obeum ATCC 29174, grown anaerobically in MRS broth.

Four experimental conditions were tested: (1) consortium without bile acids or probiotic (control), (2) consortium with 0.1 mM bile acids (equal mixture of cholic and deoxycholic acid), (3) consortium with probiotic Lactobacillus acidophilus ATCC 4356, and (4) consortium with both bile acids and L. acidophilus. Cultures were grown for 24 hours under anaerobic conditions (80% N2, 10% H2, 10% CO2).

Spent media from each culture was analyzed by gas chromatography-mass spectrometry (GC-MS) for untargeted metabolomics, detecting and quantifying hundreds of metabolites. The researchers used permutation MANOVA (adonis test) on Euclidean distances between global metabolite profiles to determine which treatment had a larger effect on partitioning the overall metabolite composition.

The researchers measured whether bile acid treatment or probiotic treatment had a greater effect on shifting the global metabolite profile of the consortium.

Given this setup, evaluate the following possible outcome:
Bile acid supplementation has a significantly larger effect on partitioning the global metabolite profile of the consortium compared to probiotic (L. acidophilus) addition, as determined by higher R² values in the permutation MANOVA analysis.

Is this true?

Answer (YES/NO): NO